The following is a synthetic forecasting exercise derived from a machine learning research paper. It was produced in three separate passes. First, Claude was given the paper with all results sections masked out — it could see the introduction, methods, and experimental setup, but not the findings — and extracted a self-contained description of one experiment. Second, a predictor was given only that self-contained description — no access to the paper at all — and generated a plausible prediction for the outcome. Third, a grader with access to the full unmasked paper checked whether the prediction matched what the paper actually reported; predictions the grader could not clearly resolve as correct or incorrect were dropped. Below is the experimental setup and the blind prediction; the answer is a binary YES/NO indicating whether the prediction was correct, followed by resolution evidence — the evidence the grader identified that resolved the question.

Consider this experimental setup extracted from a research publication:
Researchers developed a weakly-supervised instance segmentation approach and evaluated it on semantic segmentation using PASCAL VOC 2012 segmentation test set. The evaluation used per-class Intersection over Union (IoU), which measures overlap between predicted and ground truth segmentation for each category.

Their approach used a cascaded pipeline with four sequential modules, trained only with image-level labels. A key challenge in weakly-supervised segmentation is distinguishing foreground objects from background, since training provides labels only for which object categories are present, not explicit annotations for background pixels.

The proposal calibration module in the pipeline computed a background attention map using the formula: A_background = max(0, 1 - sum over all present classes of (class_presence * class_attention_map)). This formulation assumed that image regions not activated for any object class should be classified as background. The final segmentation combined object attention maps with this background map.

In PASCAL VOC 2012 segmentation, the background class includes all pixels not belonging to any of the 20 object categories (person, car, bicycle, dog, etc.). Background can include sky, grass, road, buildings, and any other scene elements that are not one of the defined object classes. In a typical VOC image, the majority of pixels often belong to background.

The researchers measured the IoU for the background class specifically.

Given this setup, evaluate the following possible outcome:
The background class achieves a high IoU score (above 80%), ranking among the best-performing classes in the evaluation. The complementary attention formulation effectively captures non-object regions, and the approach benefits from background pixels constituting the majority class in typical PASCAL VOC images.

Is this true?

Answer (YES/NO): YES